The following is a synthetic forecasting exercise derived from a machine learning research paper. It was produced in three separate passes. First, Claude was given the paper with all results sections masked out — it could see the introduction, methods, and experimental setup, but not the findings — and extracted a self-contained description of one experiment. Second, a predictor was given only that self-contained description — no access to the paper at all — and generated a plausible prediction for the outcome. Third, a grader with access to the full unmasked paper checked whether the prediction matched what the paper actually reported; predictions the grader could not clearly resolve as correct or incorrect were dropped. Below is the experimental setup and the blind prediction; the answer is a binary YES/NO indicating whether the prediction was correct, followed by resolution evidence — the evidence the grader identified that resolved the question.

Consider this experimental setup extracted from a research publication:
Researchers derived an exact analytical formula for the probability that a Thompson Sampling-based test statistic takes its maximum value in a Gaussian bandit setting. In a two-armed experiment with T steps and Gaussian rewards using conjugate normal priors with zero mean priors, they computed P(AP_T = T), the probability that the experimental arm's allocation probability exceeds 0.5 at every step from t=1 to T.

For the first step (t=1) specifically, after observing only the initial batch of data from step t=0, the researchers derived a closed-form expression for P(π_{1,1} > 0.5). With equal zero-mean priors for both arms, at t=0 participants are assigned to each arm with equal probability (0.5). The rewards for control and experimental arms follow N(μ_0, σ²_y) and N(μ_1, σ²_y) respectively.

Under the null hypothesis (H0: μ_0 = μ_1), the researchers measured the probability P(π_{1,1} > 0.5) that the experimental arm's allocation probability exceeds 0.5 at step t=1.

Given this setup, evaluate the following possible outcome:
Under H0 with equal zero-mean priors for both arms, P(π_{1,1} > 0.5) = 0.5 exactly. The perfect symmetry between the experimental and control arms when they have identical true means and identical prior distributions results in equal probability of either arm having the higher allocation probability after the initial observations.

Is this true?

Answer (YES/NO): YES